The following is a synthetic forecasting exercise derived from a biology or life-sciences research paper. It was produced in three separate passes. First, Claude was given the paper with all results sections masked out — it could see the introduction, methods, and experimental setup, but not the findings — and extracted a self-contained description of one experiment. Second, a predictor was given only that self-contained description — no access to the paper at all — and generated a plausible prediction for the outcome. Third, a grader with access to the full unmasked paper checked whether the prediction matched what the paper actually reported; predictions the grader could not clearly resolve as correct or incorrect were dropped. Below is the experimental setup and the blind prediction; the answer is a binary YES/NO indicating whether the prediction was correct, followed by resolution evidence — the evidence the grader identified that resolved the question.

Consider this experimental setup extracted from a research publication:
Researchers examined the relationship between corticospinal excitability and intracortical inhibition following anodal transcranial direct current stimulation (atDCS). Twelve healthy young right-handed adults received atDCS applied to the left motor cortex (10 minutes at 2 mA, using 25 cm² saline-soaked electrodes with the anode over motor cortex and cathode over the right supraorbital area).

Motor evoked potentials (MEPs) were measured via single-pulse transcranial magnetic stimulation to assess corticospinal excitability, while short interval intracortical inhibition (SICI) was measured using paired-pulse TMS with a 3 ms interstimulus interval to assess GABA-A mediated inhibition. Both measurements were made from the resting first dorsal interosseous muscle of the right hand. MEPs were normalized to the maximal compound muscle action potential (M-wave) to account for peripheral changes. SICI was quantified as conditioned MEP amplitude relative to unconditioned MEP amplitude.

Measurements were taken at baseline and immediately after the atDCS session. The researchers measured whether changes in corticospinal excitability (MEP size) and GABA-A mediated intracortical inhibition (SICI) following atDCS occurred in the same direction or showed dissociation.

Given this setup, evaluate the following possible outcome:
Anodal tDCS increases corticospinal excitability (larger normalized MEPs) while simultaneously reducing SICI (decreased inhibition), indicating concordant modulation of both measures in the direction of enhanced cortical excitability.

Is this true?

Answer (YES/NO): NO